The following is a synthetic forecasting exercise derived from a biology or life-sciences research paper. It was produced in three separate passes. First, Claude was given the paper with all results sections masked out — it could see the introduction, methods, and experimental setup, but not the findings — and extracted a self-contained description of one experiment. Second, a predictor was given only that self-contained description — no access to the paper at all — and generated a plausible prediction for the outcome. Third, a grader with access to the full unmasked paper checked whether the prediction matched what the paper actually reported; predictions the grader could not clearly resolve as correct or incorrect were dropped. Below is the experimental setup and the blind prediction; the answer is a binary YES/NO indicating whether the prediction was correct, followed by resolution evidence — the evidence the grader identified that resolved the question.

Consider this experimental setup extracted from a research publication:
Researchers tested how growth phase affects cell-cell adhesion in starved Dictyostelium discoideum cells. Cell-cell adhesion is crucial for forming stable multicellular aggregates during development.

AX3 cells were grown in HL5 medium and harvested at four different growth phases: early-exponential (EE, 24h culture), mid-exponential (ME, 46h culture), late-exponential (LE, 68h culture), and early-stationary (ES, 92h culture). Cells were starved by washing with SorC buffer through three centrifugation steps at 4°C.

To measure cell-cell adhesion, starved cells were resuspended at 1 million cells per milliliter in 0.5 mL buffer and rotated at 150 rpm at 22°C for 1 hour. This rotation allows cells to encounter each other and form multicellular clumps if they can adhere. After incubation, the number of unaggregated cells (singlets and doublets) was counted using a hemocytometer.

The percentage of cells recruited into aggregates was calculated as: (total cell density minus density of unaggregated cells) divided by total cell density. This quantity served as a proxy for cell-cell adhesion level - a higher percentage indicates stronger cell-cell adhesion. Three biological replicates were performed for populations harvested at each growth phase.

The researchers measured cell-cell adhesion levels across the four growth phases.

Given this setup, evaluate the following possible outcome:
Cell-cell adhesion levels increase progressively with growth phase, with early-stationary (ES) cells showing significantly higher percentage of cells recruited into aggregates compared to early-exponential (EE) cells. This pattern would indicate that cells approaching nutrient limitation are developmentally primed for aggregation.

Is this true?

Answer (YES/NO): NO